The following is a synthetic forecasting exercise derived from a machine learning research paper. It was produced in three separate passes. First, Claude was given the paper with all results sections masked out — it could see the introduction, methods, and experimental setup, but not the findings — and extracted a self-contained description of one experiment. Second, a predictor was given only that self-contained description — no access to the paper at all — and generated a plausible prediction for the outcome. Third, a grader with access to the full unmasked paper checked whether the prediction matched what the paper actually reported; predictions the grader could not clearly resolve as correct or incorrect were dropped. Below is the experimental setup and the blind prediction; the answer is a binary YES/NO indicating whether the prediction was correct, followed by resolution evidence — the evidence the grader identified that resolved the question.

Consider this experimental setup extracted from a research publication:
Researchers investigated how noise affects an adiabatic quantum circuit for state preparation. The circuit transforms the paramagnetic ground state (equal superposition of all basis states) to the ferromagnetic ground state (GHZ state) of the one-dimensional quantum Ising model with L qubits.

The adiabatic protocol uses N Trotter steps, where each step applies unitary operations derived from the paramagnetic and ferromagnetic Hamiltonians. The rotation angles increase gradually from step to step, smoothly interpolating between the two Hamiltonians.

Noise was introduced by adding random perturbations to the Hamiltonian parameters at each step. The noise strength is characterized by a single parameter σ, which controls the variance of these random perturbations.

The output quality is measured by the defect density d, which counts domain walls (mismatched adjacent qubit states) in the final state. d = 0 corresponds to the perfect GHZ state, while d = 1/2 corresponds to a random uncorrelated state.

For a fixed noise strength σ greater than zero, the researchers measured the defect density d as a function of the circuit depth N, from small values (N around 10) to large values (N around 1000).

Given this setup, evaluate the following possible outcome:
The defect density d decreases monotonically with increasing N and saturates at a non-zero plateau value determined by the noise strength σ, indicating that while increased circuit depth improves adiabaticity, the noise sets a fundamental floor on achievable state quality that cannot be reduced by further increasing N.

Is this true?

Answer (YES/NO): NO